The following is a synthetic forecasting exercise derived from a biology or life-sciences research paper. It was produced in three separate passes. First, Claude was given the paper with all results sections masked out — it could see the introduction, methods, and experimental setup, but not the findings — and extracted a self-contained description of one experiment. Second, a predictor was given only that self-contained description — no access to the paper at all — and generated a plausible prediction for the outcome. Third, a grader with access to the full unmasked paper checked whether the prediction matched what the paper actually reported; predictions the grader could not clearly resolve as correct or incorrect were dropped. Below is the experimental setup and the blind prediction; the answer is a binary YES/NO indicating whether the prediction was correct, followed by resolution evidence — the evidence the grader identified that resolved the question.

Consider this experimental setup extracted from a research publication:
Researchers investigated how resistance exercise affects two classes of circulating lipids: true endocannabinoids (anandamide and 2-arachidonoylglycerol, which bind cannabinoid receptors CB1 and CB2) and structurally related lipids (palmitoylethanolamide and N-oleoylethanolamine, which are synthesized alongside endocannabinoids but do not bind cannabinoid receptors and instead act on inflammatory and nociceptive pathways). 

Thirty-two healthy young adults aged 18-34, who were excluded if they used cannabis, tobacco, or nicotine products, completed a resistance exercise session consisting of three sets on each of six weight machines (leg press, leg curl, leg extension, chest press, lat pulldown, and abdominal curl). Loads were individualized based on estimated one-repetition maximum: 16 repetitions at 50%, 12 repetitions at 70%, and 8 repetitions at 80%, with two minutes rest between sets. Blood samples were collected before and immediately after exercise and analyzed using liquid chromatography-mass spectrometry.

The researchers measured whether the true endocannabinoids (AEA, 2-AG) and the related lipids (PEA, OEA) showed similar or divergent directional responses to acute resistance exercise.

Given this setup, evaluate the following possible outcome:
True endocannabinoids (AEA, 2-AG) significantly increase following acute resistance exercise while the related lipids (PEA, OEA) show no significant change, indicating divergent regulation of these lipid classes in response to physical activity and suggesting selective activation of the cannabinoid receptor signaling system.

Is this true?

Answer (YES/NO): NO